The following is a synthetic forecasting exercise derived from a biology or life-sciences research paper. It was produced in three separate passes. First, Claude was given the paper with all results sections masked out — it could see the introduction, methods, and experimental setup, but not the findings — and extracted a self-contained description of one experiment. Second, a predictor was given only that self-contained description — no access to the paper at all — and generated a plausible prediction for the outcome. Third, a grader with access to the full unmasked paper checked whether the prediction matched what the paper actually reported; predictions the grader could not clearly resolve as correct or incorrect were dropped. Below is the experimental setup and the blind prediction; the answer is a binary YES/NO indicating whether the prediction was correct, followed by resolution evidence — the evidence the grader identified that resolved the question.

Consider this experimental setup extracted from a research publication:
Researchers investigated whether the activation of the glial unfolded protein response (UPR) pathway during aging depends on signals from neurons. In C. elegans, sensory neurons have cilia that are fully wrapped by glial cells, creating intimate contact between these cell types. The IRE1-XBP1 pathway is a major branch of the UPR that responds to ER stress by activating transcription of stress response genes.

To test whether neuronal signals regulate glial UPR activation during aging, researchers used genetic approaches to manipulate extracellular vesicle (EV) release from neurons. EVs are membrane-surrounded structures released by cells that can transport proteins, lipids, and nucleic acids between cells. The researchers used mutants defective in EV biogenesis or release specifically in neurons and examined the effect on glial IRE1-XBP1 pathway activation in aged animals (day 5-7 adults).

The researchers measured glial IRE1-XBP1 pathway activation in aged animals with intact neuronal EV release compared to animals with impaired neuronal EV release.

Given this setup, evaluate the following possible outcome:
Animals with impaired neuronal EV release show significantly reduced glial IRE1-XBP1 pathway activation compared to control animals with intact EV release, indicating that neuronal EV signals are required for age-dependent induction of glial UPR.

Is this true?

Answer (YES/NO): YES